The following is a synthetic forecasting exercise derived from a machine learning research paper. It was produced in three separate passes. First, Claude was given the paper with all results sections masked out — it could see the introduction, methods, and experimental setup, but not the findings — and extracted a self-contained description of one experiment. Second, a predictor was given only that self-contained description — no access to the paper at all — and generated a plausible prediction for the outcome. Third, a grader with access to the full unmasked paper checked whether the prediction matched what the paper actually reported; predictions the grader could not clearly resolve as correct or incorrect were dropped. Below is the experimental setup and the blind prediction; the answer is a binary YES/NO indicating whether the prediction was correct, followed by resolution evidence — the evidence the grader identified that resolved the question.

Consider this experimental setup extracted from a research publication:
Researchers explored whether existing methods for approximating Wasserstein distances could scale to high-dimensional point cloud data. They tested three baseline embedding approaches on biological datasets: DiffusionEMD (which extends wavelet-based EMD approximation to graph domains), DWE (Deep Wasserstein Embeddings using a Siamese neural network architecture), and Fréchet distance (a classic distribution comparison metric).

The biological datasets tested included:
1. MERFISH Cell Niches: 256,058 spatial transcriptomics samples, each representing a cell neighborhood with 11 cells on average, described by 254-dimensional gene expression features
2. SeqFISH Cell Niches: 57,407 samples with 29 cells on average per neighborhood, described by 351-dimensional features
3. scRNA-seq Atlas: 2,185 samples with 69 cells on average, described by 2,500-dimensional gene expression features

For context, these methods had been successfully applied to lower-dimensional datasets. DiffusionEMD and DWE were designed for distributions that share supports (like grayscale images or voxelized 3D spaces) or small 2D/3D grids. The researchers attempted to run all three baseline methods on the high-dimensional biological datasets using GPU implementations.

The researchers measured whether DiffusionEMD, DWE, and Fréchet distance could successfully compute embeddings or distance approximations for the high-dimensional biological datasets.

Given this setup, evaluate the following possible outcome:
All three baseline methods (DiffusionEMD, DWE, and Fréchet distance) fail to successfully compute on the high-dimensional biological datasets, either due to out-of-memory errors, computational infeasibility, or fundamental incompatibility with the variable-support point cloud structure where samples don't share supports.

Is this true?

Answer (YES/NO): YES